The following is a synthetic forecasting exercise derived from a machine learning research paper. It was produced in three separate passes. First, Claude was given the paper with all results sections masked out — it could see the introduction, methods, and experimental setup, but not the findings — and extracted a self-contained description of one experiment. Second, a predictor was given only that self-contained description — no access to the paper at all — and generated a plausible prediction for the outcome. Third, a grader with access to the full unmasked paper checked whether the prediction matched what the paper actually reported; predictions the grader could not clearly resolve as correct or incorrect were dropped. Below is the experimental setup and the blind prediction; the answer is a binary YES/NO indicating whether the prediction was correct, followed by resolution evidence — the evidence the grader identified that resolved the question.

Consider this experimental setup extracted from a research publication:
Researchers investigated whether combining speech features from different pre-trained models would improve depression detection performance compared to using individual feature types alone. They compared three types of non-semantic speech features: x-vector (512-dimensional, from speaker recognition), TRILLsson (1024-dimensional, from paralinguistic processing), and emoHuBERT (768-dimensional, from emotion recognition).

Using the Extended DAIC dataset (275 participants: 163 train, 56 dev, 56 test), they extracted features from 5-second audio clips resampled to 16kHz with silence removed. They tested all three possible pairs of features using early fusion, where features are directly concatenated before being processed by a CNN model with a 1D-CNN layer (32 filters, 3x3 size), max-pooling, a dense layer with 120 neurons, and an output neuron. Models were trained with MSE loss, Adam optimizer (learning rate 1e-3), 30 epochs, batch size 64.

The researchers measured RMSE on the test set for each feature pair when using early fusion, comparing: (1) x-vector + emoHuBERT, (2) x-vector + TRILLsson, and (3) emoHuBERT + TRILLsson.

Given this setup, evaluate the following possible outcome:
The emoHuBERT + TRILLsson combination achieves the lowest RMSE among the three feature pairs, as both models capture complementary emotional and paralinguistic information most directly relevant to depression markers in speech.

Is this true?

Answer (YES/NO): YES